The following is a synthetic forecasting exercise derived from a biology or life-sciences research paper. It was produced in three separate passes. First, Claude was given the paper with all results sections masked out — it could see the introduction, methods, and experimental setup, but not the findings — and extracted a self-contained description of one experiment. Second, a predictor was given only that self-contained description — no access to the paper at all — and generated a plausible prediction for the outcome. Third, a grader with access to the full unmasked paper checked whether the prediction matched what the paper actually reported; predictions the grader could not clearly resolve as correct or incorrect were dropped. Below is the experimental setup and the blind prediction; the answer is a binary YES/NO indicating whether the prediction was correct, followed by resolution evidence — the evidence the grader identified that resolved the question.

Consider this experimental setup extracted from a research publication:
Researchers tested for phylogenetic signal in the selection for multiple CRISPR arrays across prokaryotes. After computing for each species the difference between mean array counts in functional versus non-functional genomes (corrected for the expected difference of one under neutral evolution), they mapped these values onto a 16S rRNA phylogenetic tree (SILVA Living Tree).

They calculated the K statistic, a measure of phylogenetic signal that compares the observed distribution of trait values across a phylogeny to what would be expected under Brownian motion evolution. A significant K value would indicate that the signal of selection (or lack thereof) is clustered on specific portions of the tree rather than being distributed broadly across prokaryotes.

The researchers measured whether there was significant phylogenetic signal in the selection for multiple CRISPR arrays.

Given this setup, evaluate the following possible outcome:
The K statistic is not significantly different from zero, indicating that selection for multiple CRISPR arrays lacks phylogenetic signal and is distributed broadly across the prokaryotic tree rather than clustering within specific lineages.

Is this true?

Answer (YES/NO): YES